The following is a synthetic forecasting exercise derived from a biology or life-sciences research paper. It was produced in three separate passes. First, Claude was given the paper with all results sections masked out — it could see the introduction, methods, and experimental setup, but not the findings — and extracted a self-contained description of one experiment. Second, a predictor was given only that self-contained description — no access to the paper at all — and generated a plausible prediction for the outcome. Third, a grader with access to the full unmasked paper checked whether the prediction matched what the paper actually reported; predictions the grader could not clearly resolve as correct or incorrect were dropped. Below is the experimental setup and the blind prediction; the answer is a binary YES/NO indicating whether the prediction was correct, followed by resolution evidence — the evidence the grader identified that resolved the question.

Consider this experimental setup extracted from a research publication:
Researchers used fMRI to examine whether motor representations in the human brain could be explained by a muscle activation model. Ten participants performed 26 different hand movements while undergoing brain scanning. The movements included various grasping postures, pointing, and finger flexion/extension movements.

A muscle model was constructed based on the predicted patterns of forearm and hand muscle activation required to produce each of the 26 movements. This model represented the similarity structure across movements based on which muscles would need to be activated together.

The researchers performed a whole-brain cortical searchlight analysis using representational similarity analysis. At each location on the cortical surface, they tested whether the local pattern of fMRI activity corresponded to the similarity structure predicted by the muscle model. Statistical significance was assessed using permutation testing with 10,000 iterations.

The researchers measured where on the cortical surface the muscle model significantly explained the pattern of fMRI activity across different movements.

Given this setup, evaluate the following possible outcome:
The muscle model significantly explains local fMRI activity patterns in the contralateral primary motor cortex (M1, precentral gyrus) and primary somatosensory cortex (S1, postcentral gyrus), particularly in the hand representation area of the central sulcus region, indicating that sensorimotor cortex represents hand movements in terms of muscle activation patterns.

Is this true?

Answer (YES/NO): NO